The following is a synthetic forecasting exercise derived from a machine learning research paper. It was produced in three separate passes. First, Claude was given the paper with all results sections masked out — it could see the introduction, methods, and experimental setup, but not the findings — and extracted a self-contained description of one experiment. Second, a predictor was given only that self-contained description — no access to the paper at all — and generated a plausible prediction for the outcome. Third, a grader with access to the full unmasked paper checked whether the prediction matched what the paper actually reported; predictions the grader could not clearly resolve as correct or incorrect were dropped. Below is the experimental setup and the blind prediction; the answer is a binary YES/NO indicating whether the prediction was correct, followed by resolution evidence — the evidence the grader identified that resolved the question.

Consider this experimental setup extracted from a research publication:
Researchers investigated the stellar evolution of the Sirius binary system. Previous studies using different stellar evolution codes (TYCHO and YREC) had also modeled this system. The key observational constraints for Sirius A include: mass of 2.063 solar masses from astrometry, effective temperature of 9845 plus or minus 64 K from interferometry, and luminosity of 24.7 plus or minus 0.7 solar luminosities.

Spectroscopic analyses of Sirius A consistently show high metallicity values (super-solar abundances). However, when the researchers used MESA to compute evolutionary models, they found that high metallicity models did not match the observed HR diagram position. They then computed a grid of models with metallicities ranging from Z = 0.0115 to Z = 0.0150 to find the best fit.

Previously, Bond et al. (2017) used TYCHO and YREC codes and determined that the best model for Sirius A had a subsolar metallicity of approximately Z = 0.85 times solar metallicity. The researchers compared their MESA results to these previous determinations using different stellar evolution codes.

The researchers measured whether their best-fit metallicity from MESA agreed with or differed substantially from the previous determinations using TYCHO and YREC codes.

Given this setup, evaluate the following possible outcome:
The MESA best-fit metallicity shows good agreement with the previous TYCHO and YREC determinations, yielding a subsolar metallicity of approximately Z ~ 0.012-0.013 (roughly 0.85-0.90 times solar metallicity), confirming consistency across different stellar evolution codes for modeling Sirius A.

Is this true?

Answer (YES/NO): NO